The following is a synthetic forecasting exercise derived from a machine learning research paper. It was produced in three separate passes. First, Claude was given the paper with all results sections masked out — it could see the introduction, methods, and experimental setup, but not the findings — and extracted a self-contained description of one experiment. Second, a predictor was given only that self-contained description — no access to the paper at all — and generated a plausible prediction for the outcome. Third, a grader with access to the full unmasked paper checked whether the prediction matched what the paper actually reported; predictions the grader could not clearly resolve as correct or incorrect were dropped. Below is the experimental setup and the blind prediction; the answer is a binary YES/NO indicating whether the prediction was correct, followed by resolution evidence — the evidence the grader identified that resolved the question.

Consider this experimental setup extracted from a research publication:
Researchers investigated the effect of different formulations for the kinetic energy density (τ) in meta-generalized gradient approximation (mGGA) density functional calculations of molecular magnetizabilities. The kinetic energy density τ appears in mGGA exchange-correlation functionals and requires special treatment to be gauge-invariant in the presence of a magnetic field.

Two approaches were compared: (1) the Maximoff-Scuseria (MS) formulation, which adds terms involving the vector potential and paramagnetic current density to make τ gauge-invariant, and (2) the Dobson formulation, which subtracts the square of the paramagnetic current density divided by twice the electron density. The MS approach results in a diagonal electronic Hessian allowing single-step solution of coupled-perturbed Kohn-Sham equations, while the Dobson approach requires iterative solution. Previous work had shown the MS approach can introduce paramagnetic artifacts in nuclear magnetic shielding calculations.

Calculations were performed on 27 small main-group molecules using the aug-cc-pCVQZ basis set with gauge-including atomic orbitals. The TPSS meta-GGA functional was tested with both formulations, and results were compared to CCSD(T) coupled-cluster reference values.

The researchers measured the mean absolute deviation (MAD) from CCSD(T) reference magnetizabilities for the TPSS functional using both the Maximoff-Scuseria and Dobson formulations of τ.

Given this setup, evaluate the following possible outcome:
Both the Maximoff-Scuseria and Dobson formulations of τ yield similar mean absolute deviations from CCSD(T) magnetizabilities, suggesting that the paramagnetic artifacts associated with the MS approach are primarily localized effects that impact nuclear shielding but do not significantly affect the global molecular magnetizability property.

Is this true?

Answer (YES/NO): YES